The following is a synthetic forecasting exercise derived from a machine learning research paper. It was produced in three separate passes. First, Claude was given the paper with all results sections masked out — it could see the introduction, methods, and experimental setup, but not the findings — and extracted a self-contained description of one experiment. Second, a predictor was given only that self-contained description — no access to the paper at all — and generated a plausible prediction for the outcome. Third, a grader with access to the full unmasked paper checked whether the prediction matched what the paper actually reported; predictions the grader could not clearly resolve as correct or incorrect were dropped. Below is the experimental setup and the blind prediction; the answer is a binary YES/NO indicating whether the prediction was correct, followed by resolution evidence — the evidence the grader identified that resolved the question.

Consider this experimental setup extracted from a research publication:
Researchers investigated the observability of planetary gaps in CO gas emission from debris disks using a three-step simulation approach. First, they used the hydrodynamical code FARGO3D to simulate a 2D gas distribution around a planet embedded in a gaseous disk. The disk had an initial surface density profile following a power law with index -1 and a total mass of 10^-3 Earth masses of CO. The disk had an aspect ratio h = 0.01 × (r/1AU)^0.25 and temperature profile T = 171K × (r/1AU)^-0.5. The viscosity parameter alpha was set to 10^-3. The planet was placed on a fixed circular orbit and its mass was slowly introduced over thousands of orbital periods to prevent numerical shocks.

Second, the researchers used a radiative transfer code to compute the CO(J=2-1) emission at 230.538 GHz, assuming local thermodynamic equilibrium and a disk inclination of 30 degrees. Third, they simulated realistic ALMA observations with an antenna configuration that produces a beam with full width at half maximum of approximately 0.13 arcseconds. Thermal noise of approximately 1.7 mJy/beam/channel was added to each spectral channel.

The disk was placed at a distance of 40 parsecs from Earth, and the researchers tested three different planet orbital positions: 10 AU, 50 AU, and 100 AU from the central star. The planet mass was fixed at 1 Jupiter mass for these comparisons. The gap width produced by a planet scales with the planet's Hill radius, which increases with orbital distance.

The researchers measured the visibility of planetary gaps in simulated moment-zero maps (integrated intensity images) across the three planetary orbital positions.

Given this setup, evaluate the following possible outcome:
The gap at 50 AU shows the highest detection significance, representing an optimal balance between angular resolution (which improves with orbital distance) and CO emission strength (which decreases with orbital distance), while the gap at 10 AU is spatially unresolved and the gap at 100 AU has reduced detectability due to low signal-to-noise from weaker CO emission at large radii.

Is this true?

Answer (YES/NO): NO